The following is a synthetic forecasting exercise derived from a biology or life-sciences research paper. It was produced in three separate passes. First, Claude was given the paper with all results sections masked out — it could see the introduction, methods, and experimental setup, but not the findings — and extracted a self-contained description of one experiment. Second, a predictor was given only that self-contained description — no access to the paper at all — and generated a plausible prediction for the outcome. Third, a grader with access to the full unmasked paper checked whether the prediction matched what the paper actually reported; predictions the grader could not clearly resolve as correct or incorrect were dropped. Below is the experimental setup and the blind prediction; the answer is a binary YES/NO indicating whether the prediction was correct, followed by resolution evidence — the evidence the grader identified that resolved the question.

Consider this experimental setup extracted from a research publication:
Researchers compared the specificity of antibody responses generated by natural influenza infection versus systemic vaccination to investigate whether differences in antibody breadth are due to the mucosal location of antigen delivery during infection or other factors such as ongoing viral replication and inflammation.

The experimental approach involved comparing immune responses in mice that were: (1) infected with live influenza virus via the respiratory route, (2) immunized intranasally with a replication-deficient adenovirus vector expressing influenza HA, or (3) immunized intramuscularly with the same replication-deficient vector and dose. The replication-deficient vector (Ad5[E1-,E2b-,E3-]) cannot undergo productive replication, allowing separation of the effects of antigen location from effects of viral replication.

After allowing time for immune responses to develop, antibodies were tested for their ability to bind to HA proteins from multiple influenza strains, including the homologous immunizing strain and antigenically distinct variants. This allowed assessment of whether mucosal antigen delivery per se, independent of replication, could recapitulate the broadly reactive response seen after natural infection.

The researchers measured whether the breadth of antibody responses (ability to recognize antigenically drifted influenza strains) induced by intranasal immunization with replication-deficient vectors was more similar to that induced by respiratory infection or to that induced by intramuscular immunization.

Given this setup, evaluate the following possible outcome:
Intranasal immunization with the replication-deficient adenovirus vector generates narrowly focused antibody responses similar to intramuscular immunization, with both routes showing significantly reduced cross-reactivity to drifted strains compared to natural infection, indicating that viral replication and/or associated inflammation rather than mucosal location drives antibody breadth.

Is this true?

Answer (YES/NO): NO